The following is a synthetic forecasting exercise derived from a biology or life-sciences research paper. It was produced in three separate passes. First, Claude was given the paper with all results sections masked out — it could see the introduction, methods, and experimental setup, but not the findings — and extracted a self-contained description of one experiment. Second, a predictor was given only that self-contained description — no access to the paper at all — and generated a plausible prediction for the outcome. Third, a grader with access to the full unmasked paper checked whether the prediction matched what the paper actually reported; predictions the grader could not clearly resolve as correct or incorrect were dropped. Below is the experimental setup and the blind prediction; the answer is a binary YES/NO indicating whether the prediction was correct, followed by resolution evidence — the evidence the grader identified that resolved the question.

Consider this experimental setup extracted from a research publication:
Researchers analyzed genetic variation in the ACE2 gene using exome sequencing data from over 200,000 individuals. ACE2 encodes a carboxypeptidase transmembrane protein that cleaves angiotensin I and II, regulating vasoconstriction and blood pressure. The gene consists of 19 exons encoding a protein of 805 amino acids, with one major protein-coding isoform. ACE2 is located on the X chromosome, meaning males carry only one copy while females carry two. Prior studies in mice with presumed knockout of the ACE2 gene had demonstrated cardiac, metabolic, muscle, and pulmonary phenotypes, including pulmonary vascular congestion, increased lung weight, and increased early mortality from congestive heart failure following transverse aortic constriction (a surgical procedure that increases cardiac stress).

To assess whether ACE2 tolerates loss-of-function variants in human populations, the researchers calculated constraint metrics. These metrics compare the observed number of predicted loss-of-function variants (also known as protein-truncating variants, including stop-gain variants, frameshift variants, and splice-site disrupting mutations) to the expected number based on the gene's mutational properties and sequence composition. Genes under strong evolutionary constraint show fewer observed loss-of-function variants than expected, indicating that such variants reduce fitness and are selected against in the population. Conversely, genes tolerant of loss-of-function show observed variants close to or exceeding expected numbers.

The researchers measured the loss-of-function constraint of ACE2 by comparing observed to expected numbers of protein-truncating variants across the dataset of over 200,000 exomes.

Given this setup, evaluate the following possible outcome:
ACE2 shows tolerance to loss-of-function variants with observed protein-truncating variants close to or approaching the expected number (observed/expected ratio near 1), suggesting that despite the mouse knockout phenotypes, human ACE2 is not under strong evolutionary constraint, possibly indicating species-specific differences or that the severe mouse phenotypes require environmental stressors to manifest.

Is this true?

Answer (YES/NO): NO